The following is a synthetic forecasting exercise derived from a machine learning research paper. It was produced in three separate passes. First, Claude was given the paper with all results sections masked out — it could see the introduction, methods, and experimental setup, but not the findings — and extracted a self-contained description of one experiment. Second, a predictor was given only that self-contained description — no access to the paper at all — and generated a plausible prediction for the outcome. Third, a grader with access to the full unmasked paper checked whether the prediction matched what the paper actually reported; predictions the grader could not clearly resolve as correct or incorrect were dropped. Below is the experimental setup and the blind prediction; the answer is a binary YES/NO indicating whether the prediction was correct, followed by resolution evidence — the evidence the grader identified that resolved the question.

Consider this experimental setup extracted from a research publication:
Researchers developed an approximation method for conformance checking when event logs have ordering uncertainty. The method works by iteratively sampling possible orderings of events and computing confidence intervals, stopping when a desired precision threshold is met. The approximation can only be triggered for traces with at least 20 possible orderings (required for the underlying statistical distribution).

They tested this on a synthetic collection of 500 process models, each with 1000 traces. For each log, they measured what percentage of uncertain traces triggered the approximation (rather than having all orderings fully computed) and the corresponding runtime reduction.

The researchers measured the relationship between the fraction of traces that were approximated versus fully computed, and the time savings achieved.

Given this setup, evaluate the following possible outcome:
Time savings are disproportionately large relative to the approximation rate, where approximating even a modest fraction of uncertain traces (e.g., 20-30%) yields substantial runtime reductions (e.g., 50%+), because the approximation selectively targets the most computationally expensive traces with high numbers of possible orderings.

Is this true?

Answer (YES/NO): YES